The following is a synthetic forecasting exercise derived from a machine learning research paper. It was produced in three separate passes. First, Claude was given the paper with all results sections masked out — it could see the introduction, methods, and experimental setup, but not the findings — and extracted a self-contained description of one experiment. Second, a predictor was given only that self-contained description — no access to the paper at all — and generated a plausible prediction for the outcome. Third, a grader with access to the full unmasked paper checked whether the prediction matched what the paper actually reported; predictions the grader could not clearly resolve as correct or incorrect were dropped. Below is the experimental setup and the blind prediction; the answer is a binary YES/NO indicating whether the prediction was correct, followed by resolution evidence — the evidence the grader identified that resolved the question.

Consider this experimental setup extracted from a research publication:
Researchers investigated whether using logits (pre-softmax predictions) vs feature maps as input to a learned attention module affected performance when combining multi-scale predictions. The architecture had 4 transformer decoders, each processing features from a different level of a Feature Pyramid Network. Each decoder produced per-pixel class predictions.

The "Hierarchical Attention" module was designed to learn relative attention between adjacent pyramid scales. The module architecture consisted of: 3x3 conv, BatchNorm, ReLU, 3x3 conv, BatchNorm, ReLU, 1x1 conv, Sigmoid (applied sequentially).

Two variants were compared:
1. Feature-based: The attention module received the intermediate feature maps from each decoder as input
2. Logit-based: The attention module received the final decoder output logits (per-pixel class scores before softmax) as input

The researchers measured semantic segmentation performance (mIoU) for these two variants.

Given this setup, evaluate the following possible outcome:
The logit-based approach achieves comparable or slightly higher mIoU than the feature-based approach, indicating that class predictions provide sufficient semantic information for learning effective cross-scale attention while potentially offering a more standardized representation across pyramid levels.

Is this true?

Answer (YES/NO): YES